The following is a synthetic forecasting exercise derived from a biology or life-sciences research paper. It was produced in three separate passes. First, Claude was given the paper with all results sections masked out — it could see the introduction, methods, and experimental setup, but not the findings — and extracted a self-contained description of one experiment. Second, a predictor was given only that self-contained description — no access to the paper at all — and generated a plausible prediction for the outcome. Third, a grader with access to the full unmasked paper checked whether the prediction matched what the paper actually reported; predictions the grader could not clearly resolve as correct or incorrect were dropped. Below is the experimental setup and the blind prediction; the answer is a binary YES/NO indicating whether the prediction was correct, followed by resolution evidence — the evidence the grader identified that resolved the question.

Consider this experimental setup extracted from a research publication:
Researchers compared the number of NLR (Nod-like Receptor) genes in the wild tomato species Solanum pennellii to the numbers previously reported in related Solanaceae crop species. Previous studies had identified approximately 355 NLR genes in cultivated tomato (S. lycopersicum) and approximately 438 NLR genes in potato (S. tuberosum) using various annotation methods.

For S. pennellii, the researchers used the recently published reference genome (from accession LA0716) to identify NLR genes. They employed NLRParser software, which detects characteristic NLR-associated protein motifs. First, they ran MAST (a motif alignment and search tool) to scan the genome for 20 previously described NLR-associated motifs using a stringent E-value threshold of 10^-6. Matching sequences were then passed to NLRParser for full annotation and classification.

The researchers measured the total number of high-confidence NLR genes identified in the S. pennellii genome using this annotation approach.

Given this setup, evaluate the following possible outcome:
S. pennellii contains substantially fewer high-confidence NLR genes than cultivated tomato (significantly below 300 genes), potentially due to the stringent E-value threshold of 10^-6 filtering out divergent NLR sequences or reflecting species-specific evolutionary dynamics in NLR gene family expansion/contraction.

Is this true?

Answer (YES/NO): YES